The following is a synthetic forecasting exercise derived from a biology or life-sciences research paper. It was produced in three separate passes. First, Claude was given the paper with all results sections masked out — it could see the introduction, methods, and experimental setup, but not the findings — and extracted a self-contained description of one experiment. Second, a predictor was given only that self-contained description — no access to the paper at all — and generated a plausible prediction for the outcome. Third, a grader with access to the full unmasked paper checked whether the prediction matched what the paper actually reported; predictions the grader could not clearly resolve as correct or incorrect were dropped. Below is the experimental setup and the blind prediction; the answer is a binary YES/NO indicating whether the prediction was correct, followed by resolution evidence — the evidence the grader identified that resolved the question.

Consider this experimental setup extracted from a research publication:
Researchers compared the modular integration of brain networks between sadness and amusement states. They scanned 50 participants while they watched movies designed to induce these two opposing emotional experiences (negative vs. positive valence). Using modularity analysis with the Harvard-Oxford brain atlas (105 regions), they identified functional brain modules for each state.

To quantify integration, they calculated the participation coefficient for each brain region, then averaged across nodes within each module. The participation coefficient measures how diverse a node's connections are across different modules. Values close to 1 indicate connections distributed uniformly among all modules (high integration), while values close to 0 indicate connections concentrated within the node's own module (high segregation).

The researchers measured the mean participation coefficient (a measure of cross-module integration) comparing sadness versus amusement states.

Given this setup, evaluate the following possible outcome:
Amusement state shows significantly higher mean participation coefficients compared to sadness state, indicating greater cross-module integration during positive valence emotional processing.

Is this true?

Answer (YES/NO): NO